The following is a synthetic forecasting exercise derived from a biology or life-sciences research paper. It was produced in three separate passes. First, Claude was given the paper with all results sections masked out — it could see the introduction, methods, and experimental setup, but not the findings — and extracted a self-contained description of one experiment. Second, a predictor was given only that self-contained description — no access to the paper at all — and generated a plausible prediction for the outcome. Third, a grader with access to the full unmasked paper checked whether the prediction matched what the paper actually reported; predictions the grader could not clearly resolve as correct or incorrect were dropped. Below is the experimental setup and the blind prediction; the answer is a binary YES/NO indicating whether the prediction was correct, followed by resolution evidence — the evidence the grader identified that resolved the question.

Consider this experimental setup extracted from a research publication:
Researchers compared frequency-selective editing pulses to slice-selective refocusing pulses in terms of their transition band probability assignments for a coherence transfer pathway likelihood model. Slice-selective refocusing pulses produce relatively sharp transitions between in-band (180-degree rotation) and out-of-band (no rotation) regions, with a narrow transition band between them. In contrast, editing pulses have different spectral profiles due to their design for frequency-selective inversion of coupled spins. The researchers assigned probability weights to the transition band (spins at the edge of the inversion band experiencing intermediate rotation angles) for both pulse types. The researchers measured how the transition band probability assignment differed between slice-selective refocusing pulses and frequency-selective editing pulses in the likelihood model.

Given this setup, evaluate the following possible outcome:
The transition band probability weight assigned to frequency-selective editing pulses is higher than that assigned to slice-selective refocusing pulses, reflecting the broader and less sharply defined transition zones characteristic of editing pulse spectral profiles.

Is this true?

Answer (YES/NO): YES